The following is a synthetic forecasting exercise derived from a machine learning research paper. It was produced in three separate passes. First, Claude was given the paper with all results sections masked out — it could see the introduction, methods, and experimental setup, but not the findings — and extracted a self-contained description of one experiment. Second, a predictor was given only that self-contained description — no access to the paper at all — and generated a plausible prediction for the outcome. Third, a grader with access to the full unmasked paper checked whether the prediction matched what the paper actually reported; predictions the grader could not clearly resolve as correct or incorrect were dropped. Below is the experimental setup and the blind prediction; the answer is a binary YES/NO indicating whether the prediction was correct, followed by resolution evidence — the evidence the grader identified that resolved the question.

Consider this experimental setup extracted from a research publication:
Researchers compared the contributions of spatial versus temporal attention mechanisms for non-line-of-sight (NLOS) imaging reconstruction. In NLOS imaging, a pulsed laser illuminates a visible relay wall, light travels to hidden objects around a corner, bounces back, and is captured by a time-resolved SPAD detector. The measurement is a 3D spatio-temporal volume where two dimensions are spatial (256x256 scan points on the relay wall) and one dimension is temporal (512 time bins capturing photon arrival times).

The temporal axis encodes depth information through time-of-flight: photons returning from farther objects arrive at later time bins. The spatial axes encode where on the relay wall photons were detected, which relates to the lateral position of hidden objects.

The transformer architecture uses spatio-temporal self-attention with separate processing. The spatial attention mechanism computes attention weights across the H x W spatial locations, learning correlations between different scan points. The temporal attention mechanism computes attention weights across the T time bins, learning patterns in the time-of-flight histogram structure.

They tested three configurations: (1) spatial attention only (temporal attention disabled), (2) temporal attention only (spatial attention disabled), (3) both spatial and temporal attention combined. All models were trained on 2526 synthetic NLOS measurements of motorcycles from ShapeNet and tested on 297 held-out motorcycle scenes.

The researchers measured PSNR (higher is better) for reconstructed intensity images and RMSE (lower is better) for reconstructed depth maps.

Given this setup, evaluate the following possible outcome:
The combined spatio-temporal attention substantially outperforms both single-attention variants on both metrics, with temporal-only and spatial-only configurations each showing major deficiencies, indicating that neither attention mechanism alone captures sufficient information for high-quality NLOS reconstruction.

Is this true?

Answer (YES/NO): NO